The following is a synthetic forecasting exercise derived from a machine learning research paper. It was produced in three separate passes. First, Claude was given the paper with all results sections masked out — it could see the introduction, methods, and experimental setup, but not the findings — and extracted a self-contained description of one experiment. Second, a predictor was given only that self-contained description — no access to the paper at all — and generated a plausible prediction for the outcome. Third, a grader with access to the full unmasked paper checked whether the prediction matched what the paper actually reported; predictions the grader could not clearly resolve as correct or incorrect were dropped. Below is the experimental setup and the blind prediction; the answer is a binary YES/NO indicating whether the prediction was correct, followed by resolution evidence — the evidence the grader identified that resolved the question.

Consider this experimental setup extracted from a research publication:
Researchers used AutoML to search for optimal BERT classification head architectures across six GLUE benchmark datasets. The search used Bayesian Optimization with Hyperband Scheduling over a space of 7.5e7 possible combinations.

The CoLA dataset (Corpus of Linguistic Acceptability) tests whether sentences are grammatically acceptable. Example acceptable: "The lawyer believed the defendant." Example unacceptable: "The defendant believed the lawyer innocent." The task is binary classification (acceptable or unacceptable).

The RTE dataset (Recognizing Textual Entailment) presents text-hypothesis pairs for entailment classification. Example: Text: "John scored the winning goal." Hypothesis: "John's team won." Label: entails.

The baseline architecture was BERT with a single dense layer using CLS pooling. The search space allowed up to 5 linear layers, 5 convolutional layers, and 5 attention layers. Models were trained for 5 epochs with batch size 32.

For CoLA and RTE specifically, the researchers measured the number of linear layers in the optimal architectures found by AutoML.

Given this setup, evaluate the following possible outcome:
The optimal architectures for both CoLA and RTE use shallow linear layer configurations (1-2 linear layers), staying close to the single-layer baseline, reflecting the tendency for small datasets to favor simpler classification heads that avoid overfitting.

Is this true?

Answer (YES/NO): YES